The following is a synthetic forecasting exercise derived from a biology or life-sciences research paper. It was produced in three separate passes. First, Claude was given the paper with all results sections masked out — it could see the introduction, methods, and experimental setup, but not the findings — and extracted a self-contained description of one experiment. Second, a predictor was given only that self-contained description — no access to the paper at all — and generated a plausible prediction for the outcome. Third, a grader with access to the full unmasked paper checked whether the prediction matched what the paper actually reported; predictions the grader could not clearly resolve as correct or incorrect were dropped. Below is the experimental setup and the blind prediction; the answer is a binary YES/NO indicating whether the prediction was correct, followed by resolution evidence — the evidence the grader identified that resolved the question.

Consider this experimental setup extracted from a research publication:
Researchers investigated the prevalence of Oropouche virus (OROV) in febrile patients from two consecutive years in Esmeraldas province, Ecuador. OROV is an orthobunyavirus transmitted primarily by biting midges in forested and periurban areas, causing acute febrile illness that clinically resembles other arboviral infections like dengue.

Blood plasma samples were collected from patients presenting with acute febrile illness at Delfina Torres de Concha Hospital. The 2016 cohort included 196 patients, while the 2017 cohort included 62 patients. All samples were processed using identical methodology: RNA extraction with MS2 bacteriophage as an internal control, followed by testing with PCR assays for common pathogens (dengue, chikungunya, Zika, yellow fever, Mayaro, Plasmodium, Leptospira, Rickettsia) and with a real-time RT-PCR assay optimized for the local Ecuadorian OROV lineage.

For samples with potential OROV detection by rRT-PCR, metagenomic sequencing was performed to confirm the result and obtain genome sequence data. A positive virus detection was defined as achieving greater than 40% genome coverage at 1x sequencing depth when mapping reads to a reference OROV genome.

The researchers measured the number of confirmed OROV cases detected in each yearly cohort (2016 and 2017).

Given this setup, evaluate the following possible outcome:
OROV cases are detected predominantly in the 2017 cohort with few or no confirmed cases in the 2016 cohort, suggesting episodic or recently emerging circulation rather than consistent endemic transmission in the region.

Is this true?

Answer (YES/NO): NO